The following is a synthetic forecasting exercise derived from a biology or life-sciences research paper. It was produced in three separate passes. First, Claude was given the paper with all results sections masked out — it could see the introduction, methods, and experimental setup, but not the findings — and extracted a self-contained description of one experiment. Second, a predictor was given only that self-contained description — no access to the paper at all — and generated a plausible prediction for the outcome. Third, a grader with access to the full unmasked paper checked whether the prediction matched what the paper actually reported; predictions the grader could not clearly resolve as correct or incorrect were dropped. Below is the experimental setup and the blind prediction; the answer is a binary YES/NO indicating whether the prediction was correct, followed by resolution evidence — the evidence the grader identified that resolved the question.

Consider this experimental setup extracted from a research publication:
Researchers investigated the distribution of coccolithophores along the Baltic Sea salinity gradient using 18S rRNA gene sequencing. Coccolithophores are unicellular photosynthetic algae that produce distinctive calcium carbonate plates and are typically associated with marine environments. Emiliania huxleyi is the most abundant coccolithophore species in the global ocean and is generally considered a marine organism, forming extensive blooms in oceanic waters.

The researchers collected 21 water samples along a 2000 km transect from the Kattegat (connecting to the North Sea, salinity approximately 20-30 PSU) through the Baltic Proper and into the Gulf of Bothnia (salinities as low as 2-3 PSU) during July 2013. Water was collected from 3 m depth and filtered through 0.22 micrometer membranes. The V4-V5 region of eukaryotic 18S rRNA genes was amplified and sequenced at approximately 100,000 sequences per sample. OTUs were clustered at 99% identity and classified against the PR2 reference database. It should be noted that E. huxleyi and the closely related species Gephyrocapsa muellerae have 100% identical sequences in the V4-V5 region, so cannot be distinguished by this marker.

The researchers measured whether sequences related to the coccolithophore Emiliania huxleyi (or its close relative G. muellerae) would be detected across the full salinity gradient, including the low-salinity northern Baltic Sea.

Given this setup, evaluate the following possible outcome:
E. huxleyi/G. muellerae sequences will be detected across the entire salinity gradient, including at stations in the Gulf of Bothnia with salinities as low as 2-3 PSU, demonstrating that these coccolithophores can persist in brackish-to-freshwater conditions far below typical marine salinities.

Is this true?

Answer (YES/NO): YES